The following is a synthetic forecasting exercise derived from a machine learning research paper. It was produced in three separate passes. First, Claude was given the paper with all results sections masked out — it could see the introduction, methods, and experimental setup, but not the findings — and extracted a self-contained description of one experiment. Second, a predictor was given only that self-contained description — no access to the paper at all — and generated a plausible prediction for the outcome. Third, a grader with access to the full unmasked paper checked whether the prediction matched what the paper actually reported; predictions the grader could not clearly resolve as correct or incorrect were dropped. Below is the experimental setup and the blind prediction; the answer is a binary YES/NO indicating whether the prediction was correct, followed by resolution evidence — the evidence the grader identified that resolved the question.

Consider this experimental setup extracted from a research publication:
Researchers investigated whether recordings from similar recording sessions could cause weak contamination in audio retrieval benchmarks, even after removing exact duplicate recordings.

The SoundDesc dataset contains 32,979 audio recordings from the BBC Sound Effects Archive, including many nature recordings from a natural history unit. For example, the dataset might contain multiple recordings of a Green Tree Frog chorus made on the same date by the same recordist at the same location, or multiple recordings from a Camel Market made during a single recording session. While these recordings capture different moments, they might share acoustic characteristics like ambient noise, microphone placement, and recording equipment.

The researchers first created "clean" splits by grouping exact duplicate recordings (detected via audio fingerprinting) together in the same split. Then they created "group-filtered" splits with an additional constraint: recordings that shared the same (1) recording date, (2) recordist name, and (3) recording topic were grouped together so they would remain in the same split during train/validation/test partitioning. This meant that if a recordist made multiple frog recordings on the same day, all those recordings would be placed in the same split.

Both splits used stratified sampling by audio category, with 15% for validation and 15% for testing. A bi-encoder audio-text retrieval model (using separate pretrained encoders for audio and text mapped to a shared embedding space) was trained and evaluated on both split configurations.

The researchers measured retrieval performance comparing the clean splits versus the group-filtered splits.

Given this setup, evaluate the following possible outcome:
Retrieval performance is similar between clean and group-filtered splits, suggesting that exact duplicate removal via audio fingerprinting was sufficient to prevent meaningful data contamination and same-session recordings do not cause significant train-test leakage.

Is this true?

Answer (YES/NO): NO